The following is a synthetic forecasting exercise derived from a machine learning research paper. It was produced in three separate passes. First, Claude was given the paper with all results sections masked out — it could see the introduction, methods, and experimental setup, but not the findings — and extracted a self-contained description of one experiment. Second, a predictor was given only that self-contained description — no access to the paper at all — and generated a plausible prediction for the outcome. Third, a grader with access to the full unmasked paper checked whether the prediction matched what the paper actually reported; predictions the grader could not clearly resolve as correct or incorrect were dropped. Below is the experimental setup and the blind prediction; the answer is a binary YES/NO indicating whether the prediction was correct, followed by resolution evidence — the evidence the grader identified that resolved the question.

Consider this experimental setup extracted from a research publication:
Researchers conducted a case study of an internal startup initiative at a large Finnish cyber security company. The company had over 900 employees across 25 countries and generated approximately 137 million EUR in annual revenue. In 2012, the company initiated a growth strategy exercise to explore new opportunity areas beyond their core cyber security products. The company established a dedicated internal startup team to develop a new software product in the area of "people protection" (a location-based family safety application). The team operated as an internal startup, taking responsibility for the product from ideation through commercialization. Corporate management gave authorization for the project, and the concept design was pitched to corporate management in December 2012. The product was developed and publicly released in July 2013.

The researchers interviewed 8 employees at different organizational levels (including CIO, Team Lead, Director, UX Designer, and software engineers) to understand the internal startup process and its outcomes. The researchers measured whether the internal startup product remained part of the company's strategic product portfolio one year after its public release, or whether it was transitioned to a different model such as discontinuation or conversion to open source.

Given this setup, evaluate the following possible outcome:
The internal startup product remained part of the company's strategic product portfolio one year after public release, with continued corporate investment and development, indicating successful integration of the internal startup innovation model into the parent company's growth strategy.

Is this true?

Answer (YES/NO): NO